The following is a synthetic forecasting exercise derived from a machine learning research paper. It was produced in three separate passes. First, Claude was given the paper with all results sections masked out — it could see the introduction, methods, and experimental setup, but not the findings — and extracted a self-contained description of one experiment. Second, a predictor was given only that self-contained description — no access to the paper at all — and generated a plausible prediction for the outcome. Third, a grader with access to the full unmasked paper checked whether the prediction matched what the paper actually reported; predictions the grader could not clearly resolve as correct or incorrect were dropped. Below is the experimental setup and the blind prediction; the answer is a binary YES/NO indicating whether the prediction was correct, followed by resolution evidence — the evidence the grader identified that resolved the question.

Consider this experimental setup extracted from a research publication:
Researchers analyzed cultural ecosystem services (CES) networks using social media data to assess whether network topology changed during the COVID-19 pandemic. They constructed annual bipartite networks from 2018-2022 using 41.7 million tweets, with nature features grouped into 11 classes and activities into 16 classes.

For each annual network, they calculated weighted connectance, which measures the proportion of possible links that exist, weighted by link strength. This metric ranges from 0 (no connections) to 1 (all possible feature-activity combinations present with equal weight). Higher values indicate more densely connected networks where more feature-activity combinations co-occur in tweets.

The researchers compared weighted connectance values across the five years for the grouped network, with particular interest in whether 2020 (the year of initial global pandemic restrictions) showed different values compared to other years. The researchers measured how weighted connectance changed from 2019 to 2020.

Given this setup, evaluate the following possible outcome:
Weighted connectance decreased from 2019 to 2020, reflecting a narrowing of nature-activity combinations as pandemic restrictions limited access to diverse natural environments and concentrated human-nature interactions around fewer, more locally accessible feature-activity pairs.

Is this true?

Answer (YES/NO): NO